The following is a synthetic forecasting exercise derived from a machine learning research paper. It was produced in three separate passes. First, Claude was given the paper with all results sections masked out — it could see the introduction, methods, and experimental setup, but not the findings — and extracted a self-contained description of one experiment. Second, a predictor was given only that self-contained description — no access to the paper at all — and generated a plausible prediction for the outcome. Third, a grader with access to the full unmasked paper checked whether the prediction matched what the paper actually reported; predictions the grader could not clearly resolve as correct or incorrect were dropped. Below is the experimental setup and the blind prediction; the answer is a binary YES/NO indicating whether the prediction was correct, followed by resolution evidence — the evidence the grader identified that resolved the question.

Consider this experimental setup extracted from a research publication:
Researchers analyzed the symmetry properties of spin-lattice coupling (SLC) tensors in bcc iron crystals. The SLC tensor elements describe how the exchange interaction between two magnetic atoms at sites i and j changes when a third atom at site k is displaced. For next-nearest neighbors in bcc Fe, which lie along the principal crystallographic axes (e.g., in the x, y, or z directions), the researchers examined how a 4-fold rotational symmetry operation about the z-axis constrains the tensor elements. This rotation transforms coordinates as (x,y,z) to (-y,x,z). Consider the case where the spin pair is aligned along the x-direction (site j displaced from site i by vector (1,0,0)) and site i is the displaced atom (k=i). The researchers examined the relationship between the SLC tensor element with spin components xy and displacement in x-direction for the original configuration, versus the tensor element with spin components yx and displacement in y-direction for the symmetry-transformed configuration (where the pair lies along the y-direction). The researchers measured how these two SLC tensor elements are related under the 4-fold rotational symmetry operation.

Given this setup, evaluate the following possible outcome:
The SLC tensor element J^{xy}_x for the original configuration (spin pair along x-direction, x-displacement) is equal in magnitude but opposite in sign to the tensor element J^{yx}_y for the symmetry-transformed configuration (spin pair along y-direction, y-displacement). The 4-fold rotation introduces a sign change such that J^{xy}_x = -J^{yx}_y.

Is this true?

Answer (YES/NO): YES